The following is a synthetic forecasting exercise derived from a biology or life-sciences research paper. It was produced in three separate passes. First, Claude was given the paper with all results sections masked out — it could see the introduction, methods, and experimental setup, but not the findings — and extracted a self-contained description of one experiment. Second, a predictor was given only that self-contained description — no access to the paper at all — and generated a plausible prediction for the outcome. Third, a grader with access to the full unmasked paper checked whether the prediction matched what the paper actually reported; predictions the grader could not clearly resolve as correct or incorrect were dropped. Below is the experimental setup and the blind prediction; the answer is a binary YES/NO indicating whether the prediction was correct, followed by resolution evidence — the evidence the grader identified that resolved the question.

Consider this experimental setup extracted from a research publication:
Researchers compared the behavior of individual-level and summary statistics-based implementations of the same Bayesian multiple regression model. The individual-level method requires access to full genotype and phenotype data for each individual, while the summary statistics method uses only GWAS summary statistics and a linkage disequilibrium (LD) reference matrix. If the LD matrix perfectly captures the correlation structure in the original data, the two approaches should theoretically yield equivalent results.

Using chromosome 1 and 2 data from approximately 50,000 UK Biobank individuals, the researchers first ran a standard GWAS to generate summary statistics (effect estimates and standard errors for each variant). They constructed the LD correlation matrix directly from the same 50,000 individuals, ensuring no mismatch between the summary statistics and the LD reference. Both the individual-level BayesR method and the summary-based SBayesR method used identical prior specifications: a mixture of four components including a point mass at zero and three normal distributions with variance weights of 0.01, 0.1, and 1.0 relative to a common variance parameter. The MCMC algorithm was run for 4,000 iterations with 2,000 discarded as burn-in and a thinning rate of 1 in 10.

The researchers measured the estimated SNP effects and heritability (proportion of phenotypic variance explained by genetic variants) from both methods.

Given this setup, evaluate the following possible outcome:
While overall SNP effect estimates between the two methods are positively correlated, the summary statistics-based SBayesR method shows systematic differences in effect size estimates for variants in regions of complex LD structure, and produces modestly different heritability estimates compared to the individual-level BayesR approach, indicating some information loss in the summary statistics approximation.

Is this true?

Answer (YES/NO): NO